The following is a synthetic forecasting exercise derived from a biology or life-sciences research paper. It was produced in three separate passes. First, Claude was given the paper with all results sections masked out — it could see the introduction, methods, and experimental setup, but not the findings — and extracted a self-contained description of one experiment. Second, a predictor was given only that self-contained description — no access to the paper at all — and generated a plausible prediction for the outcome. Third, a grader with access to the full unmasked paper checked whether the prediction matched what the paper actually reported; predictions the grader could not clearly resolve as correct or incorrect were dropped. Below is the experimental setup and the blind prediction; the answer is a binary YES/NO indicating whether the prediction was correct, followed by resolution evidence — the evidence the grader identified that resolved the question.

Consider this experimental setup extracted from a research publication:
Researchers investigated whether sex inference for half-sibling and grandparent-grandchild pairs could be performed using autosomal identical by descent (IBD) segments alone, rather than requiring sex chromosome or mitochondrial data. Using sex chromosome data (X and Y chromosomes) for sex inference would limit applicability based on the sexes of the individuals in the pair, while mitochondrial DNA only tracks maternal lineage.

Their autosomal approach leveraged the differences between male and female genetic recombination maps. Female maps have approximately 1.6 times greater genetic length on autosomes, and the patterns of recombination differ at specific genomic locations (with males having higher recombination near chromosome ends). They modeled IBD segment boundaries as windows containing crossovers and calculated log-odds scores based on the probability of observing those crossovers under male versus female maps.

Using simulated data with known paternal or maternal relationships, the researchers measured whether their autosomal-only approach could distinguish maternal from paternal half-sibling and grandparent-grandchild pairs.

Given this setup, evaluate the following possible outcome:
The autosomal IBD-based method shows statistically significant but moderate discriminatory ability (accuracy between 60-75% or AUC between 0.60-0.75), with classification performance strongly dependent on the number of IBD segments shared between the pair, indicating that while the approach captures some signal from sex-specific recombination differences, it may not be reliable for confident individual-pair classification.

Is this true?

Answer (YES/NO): NO